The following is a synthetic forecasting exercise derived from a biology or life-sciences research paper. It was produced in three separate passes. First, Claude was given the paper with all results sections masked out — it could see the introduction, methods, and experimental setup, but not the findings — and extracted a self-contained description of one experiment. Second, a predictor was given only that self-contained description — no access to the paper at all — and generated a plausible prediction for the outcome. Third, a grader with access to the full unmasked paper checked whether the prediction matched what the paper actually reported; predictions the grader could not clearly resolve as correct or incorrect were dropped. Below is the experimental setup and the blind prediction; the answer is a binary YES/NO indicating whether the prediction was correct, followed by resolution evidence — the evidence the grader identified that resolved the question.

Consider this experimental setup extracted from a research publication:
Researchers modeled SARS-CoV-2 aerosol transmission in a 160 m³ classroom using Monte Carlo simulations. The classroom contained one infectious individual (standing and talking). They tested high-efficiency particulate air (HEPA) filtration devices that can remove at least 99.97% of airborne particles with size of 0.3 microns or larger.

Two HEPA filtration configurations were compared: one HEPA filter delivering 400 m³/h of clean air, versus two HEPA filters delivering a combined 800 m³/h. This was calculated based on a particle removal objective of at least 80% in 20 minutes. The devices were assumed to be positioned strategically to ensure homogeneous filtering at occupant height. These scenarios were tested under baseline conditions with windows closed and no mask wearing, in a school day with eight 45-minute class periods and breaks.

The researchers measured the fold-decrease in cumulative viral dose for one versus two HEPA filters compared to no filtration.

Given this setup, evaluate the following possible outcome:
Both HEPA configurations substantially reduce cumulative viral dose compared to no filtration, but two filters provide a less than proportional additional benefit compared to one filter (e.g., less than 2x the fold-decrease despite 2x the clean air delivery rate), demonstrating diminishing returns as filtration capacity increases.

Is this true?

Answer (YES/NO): YES